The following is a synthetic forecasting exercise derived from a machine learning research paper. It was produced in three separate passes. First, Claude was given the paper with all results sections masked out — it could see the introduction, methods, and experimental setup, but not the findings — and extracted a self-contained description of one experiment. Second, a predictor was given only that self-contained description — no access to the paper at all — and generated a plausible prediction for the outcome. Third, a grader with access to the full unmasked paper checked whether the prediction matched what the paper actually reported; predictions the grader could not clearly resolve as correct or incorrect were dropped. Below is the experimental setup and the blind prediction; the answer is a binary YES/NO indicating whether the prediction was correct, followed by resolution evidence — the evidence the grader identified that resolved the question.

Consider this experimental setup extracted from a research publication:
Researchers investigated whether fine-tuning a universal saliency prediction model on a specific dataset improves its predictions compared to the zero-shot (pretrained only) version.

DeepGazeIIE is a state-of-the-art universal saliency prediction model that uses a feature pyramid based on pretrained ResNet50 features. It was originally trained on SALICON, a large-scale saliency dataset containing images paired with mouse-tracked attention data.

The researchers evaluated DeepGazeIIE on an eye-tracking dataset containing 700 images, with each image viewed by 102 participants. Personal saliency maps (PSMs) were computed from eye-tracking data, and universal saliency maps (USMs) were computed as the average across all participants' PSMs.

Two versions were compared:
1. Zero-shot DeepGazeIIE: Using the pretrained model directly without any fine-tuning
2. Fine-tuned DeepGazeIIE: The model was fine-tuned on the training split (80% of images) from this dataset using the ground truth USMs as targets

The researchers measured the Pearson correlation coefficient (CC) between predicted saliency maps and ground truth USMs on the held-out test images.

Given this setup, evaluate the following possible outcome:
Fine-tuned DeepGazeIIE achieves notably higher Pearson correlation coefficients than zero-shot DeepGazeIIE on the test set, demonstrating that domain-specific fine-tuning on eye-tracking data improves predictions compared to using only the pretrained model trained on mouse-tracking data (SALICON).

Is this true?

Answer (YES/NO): YES